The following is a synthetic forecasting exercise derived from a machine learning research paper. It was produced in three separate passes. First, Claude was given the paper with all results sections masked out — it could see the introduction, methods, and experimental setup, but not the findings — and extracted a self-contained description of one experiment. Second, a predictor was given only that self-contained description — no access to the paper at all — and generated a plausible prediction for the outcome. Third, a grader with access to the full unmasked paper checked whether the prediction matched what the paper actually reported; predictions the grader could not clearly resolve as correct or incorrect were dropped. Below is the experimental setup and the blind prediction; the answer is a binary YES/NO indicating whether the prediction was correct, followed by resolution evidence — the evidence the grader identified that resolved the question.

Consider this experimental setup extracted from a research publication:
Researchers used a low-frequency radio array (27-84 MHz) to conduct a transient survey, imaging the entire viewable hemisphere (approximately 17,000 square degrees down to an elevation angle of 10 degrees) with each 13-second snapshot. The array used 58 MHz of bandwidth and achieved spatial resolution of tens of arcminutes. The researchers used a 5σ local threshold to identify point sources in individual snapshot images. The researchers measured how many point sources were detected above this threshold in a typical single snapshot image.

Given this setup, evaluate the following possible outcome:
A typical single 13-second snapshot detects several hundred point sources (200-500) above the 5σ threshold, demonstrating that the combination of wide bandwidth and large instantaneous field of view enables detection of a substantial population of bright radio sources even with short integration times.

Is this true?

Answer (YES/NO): NO